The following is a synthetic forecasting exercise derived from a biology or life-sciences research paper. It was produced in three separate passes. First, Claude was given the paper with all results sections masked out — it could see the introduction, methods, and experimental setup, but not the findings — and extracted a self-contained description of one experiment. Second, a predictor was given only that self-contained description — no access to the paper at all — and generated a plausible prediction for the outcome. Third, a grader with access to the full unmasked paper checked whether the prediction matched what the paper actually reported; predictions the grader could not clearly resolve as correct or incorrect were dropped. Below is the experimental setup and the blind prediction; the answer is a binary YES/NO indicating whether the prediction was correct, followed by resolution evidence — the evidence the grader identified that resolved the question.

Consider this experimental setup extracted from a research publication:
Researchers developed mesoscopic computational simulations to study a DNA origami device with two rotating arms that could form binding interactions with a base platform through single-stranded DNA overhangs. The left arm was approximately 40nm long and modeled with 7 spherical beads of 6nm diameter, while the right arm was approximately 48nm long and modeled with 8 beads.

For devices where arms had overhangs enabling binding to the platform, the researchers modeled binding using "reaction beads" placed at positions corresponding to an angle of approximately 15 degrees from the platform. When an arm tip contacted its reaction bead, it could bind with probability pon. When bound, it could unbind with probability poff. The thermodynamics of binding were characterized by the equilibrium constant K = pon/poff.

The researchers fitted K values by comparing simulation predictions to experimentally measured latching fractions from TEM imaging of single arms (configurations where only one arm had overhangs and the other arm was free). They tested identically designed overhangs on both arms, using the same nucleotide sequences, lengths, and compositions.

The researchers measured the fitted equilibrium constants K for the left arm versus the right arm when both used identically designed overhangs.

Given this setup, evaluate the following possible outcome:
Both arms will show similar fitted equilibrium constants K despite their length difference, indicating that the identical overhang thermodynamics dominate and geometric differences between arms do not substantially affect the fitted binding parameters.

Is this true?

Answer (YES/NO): YES